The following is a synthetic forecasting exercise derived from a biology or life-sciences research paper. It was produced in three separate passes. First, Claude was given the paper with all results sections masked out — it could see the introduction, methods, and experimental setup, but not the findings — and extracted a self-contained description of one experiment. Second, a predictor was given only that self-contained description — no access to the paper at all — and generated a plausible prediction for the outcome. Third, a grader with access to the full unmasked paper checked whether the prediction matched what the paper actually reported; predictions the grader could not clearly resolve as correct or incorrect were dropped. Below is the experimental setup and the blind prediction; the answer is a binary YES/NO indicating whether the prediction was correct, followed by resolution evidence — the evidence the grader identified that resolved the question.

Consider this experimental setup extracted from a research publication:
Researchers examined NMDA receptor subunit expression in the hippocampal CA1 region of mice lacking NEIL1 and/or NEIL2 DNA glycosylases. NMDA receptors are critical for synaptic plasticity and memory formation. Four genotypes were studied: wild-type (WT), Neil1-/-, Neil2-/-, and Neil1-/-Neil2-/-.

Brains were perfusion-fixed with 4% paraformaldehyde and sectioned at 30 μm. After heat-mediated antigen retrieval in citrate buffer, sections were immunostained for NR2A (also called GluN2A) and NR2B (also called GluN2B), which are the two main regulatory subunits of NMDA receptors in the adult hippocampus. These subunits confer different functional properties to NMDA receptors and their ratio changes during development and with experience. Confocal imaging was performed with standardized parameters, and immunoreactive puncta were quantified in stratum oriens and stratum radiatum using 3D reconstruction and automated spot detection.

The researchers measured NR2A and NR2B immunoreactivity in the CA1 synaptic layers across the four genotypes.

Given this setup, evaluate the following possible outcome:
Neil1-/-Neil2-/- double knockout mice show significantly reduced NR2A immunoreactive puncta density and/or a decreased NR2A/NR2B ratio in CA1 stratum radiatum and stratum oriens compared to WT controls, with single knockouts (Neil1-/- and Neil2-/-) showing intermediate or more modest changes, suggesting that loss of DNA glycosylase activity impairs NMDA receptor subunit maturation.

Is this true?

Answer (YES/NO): NO